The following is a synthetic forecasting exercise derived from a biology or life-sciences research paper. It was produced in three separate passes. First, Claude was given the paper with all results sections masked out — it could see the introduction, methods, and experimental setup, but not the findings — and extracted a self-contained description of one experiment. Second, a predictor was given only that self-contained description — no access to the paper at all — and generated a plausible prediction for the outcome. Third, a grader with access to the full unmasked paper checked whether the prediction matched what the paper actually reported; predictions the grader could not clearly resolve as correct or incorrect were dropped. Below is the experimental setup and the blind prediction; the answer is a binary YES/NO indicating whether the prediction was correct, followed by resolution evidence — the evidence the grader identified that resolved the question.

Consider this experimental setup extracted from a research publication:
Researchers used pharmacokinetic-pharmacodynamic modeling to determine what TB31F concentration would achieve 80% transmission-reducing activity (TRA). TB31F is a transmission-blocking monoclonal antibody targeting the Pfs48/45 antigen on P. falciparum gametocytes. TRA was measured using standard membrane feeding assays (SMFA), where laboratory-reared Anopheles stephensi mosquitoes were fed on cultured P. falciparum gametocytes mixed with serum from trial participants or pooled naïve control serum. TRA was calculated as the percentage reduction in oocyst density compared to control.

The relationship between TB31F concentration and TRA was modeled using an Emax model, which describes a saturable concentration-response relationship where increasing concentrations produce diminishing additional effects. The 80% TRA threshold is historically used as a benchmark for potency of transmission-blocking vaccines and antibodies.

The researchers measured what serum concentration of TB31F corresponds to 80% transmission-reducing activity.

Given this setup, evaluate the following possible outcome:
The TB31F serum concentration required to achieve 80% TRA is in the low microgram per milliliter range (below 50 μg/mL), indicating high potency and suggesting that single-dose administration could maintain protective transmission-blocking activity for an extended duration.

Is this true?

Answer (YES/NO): YES